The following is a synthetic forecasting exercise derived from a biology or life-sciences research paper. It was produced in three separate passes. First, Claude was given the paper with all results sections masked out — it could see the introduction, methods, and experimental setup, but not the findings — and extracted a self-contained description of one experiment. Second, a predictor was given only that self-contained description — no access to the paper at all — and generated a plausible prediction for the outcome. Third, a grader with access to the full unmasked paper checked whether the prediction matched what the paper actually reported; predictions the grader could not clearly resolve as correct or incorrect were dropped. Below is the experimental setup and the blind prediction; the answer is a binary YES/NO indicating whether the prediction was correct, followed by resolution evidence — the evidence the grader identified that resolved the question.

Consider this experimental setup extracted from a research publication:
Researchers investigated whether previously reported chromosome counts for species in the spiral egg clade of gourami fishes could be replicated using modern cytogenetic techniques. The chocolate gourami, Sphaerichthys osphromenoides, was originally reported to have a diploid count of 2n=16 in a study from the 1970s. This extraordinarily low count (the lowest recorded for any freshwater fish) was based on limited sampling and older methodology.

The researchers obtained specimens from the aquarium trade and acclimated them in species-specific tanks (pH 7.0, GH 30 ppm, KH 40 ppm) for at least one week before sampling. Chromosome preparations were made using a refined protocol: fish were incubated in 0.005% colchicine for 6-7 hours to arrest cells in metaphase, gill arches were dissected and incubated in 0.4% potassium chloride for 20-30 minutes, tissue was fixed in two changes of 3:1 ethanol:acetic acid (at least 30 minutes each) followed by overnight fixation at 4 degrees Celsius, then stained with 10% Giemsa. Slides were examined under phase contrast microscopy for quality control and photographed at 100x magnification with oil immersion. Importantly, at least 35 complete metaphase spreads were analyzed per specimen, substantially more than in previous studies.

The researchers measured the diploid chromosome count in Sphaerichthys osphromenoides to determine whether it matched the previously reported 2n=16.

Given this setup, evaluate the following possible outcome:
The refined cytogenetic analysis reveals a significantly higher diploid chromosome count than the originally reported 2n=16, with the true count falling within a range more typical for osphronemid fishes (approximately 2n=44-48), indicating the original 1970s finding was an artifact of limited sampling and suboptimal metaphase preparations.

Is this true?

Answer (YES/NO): NO